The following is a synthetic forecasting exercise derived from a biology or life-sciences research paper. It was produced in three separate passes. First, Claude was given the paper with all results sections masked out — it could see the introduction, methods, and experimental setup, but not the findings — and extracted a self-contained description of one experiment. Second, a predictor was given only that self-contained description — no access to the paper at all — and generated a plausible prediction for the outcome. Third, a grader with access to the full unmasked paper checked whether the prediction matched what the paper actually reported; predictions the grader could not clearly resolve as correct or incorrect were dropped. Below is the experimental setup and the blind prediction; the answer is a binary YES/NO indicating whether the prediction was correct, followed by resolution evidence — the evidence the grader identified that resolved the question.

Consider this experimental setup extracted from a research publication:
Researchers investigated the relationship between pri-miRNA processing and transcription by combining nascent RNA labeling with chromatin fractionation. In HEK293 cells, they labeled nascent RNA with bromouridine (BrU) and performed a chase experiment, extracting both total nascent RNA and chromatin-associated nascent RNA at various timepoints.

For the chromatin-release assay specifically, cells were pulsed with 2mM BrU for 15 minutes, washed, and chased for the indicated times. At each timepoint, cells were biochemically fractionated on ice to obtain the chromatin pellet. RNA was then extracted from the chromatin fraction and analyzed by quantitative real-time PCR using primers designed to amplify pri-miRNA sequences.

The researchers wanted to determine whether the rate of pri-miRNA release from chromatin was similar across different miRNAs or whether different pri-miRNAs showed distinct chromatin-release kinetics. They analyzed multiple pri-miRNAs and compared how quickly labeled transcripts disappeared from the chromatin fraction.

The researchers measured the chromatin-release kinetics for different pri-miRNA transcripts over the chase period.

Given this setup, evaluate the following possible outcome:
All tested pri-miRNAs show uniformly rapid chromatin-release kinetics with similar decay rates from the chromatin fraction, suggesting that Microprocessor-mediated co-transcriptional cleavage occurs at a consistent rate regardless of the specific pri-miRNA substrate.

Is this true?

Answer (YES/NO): NO